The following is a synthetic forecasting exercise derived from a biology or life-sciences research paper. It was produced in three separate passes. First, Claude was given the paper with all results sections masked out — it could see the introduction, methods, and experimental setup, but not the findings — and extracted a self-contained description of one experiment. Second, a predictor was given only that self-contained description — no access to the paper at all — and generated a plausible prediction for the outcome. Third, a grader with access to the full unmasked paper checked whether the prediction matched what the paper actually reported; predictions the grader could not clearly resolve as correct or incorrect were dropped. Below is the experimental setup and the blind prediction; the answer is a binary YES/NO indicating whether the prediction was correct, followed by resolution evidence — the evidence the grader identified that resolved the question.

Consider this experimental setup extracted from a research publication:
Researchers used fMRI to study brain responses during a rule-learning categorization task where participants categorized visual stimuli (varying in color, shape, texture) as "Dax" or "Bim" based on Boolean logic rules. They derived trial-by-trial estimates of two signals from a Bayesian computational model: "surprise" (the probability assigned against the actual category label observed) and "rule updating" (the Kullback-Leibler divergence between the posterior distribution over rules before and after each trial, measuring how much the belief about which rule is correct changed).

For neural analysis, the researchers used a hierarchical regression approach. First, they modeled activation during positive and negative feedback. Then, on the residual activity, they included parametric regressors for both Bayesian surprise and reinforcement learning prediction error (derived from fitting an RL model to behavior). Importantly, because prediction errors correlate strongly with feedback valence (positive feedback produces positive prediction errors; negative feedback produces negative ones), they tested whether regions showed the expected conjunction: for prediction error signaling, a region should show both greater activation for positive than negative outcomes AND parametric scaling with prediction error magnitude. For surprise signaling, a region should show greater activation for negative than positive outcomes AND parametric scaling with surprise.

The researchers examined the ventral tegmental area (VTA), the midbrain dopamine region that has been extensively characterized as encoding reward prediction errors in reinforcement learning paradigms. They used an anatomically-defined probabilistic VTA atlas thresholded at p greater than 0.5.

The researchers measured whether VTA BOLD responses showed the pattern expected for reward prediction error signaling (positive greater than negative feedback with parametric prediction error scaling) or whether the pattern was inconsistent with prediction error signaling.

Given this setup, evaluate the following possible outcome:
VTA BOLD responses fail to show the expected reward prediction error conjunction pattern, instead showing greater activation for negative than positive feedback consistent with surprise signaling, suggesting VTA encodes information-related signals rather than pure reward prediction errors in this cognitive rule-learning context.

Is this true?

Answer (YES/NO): YES